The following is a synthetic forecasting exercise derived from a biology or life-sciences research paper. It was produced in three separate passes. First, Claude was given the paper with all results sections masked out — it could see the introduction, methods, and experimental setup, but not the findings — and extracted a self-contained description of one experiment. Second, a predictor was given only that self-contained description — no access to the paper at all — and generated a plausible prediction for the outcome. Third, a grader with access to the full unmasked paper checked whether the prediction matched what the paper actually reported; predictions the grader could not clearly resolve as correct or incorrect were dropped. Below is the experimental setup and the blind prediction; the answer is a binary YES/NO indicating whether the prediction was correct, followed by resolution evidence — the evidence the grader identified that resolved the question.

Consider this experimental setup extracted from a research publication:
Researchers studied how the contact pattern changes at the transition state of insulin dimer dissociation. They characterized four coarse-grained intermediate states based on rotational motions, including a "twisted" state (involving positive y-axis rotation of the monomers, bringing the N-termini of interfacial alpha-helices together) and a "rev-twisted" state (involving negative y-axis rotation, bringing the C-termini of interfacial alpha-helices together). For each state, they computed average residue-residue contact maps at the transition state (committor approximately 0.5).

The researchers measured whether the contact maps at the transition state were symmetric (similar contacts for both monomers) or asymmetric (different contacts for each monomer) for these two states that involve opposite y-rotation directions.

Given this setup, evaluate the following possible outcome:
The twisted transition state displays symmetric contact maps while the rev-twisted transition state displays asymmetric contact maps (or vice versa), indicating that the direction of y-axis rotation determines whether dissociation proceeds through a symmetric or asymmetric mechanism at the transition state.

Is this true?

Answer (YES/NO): YES